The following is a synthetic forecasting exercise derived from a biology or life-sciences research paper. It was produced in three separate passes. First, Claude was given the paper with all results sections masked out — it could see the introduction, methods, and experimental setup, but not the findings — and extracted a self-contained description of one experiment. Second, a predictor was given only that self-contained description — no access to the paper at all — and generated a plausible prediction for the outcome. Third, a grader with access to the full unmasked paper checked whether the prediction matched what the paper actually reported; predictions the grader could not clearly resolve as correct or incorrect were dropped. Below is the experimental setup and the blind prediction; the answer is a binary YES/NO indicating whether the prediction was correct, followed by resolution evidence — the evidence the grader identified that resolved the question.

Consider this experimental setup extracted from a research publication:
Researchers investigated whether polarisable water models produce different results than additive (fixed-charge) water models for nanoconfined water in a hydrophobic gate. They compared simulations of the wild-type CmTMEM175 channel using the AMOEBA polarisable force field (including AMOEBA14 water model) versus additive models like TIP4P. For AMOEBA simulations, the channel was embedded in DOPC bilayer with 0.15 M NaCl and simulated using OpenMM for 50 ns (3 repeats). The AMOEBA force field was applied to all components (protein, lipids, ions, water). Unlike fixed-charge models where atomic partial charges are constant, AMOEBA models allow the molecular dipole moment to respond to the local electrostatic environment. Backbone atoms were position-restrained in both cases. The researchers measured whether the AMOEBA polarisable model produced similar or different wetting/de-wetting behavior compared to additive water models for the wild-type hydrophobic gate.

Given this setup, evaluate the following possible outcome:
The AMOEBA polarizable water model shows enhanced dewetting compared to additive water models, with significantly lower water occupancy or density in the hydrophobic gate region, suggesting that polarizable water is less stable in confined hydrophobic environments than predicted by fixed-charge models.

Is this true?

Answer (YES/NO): NO